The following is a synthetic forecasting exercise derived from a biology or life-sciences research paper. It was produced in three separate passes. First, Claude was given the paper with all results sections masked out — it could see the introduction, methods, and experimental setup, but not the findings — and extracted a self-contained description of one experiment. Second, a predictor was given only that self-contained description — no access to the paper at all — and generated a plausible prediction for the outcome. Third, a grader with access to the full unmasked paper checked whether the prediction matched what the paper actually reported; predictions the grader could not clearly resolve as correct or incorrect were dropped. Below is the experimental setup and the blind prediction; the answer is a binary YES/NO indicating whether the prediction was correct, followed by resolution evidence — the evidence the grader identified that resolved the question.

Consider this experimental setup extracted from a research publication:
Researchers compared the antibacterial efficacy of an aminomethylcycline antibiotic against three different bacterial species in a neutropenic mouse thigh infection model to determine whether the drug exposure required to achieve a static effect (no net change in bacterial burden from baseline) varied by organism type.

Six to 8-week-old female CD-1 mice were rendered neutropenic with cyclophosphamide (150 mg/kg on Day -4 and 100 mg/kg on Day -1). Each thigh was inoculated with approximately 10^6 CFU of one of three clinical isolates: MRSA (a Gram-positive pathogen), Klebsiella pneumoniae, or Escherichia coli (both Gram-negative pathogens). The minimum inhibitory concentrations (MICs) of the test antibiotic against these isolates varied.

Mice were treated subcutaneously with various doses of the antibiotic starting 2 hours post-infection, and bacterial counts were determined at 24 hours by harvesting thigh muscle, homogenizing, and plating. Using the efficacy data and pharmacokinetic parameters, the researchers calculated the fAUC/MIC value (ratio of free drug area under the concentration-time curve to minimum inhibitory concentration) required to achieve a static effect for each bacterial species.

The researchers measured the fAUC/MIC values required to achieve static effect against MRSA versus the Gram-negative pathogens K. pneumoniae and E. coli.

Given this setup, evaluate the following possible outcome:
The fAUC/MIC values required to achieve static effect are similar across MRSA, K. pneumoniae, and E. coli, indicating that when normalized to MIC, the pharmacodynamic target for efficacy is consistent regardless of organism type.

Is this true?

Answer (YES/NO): NO